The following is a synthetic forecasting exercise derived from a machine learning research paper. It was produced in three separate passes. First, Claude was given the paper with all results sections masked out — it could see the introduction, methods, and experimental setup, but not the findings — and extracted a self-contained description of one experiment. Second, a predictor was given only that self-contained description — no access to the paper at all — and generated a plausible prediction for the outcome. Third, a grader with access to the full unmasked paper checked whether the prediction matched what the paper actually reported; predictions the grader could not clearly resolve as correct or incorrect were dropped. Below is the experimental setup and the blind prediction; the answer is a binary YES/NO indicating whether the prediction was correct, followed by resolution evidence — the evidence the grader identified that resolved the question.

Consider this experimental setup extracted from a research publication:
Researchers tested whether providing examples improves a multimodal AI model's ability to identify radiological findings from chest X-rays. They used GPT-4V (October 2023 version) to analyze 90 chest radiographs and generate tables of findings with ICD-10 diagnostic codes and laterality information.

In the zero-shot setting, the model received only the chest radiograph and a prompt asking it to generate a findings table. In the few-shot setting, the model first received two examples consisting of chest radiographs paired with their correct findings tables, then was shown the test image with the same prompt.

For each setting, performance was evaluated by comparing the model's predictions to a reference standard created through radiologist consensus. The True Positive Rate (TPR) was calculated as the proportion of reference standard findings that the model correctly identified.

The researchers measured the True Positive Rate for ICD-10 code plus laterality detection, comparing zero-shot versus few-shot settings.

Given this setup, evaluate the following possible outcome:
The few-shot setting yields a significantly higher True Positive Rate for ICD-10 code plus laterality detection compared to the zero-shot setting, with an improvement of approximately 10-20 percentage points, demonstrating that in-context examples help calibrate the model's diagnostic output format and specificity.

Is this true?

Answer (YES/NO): NO